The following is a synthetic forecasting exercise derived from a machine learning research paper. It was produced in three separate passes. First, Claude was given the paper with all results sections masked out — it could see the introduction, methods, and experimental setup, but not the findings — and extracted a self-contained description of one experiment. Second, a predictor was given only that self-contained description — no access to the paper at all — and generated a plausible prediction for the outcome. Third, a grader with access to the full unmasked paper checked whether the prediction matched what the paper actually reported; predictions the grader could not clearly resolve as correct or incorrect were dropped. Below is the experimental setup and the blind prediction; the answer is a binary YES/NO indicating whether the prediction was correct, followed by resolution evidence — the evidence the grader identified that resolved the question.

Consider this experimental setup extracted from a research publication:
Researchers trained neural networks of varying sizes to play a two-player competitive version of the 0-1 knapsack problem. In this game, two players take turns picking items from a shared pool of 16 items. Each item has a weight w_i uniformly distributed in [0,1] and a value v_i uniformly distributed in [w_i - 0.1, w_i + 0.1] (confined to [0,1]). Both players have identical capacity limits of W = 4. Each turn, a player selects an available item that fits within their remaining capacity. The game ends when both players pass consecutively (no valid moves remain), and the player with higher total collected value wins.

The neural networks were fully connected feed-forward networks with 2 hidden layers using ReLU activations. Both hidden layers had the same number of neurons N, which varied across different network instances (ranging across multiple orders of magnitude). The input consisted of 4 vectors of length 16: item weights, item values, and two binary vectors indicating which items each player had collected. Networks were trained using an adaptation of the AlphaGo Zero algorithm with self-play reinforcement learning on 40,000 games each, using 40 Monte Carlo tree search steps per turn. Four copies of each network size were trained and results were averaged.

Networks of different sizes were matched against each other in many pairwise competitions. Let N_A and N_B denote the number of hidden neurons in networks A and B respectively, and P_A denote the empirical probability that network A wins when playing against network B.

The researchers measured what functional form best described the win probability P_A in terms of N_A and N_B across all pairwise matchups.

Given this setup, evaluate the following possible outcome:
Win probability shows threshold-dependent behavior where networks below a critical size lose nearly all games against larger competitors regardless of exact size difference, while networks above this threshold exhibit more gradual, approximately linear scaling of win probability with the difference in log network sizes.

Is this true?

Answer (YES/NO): NO